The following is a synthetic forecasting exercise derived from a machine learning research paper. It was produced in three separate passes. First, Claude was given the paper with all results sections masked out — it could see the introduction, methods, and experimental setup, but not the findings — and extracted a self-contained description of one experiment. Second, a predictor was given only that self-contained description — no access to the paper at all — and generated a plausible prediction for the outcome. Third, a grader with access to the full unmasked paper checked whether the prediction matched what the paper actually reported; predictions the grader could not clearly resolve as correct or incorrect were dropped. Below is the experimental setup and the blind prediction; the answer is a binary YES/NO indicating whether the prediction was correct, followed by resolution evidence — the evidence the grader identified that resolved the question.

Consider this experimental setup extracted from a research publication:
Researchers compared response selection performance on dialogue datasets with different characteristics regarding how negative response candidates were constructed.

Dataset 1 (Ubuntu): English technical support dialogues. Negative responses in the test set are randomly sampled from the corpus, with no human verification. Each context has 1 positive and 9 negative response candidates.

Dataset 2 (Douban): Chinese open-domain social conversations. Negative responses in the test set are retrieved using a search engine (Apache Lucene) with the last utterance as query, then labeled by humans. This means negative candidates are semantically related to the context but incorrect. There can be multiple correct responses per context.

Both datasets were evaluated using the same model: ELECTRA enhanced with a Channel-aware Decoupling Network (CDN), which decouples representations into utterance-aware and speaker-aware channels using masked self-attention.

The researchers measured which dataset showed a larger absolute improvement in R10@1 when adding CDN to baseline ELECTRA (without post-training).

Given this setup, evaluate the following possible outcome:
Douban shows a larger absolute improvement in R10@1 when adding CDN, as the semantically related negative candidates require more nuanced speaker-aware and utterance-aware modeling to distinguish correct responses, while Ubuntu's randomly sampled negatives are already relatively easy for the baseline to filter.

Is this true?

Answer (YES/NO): YES